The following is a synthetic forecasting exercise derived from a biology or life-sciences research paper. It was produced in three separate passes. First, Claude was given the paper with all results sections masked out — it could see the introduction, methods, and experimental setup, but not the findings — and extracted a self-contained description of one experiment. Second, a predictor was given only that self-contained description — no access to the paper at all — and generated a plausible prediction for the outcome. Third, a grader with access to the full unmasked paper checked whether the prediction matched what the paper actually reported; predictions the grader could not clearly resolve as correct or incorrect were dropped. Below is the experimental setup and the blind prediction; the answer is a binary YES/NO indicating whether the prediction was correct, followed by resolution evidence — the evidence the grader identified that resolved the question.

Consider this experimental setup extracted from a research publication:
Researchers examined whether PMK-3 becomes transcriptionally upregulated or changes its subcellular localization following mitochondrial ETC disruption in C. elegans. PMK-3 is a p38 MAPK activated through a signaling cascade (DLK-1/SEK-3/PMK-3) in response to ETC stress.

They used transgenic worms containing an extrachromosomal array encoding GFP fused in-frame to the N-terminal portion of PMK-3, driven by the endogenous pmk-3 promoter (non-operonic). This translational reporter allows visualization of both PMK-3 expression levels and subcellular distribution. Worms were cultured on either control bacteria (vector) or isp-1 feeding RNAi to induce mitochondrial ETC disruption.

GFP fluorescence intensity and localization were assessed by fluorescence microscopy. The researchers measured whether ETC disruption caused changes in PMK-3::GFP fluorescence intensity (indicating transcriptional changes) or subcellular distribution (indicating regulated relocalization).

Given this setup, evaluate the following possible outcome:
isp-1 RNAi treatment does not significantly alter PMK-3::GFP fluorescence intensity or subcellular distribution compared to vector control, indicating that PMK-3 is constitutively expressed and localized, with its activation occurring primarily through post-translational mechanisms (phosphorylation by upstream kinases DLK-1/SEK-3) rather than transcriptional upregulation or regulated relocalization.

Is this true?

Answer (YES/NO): YES